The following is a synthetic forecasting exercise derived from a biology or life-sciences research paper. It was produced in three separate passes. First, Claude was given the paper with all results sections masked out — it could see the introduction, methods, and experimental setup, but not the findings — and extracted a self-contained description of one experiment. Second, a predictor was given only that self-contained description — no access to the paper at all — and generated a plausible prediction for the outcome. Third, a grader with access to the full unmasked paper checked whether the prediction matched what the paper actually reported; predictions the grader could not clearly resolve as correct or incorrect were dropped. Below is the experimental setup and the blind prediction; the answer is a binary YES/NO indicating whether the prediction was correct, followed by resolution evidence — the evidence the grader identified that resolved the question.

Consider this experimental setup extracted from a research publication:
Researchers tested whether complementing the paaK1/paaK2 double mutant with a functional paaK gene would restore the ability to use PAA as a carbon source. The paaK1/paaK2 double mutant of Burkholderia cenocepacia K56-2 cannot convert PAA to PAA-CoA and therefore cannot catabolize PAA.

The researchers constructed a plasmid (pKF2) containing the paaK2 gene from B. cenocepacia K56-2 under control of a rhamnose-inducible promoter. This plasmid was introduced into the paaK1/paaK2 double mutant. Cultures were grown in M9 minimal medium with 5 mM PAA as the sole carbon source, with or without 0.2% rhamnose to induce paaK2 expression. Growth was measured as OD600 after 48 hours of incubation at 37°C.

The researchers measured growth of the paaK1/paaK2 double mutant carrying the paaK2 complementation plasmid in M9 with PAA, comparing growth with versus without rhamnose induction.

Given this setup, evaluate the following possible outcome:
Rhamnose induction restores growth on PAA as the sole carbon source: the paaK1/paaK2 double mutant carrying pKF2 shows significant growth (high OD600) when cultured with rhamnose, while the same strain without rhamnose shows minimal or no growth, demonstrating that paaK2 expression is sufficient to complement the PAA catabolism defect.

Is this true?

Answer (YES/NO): YES